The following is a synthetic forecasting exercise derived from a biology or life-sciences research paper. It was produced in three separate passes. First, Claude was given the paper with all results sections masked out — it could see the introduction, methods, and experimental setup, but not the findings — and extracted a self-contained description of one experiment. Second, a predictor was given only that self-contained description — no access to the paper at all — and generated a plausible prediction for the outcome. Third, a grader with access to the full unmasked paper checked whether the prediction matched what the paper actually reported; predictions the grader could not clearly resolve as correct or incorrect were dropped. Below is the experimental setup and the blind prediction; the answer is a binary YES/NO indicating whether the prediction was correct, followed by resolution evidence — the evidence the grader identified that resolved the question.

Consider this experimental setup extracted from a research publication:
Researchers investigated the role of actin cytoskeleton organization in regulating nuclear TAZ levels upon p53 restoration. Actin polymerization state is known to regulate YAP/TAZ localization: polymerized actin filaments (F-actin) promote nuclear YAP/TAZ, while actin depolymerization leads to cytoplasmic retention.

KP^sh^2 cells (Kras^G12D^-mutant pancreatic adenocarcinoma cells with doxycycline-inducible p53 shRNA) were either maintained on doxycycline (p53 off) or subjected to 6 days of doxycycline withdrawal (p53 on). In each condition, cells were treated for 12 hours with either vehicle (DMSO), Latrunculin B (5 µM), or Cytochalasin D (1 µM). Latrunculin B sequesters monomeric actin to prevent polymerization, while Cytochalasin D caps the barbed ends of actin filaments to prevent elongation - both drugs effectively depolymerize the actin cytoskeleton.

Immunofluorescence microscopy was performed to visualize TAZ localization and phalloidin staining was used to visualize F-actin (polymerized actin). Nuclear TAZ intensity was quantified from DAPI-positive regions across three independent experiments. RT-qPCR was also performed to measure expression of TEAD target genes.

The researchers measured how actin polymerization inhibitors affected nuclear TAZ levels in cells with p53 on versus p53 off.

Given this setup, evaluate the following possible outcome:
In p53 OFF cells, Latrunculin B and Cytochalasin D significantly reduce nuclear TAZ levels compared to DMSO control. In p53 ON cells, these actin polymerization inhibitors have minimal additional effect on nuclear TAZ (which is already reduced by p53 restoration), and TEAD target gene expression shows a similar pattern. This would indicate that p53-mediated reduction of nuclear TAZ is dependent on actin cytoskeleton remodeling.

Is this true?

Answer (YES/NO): NO